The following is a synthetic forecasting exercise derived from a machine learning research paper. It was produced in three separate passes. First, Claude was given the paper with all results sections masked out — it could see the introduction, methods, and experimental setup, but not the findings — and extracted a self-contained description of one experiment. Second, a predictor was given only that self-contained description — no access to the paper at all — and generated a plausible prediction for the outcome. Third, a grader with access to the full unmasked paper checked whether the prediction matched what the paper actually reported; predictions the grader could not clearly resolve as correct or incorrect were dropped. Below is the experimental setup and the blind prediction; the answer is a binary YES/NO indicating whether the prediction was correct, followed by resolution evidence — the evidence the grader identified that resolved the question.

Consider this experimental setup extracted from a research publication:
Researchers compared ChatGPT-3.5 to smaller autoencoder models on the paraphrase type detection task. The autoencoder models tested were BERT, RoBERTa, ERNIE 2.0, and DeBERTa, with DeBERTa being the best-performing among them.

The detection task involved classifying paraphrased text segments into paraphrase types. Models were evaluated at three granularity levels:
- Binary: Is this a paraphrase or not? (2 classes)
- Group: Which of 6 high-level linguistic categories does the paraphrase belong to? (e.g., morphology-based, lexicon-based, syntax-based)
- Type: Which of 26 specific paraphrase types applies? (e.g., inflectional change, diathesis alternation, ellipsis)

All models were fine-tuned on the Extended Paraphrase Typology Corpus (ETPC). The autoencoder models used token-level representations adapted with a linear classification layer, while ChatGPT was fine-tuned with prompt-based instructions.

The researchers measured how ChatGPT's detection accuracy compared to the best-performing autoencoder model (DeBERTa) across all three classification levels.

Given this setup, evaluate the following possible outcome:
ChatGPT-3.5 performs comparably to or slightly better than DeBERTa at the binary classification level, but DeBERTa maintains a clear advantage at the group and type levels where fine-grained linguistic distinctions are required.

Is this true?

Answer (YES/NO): NO